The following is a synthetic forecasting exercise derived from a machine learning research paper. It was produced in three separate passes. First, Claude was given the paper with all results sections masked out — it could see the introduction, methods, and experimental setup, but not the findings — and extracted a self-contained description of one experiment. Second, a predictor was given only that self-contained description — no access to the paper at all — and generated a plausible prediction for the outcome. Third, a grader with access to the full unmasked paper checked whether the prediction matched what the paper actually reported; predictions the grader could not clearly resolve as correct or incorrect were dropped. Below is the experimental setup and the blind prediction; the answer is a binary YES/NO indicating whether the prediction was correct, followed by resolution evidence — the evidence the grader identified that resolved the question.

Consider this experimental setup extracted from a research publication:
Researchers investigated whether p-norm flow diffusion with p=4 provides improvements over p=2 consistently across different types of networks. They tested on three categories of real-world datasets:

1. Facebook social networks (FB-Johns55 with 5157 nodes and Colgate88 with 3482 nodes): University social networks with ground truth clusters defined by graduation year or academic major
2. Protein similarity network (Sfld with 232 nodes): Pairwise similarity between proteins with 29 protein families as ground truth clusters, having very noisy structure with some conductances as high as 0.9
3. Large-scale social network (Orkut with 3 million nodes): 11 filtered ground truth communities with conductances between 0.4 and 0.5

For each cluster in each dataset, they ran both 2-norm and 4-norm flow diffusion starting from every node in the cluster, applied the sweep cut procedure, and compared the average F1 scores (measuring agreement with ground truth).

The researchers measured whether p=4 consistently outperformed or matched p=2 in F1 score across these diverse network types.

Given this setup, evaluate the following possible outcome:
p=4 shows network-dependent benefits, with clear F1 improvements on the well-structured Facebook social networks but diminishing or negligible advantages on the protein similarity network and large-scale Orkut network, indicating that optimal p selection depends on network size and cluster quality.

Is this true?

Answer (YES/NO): NO